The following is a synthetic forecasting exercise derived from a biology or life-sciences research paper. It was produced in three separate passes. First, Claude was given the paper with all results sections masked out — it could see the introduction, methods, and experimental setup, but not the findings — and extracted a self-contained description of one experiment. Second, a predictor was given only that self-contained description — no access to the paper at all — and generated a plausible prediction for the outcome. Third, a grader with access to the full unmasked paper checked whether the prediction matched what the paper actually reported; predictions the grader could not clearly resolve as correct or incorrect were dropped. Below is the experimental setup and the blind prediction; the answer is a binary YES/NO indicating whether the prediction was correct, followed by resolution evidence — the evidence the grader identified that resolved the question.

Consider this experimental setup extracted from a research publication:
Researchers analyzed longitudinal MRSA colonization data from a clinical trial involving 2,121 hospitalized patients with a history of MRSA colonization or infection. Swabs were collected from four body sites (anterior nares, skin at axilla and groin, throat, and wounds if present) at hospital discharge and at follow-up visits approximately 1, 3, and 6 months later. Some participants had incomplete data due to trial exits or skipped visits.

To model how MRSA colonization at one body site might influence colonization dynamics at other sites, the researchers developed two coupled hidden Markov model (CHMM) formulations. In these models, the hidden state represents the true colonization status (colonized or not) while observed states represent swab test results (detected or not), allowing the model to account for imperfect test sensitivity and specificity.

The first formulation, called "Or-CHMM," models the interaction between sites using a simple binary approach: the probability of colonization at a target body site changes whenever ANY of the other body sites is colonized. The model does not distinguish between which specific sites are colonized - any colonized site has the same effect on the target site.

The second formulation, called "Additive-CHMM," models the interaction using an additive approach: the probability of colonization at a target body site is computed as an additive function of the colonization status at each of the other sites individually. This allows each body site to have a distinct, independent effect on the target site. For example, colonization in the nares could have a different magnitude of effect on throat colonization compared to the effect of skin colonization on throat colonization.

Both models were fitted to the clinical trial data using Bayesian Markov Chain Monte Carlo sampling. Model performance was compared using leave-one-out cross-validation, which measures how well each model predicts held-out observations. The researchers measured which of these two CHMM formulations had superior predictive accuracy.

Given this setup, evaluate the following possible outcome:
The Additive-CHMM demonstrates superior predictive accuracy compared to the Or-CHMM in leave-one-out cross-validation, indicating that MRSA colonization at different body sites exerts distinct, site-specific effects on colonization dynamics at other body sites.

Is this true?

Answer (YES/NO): YES